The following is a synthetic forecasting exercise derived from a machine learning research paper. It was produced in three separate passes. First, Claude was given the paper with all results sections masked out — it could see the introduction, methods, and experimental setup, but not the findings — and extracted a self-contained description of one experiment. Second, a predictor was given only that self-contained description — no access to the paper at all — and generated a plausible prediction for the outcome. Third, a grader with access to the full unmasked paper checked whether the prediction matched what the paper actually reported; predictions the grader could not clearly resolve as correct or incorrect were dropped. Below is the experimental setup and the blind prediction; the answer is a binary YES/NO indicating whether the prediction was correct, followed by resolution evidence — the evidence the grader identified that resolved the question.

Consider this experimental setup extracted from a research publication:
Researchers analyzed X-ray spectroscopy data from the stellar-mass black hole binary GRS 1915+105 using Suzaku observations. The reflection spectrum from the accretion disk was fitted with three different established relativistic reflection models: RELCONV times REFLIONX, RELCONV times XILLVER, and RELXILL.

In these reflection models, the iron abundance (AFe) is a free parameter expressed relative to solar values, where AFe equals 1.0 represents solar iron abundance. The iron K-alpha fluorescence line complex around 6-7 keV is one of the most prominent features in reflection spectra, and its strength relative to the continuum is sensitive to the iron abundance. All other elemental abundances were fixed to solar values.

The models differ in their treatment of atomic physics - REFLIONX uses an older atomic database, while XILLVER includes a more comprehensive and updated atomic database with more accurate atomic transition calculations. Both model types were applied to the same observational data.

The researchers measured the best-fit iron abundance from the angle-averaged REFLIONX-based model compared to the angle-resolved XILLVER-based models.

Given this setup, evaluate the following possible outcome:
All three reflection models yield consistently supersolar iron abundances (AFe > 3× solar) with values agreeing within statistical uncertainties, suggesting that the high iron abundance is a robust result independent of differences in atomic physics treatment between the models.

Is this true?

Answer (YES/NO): NO